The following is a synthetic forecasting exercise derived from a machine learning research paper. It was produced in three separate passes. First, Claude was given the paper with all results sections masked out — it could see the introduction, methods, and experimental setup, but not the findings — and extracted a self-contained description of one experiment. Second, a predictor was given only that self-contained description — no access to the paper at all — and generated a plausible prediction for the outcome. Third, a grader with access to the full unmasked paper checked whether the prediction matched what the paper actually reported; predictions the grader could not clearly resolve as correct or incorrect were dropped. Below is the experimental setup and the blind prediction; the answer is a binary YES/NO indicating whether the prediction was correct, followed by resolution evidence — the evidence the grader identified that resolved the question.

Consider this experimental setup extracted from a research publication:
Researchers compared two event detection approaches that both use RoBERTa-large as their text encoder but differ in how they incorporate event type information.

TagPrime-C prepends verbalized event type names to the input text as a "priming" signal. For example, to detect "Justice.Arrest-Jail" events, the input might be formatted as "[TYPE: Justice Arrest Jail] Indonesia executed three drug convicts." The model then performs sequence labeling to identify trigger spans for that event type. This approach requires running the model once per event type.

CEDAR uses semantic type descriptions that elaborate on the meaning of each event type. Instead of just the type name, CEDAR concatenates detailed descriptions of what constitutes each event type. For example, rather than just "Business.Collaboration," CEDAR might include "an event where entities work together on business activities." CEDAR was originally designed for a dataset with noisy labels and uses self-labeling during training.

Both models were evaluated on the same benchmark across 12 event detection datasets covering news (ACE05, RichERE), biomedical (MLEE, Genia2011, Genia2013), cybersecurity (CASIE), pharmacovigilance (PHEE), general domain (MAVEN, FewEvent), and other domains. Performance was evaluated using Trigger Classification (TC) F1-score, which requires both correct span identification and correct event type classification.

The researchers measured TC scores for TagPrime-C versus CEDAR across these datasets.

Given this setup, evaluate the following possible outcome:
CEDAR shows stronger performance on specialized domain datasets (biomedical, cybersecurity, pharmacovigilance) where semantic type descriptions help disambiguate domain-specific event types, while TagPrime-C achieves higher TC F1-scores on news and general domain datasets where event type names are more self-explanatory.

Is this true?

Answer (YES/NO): NO